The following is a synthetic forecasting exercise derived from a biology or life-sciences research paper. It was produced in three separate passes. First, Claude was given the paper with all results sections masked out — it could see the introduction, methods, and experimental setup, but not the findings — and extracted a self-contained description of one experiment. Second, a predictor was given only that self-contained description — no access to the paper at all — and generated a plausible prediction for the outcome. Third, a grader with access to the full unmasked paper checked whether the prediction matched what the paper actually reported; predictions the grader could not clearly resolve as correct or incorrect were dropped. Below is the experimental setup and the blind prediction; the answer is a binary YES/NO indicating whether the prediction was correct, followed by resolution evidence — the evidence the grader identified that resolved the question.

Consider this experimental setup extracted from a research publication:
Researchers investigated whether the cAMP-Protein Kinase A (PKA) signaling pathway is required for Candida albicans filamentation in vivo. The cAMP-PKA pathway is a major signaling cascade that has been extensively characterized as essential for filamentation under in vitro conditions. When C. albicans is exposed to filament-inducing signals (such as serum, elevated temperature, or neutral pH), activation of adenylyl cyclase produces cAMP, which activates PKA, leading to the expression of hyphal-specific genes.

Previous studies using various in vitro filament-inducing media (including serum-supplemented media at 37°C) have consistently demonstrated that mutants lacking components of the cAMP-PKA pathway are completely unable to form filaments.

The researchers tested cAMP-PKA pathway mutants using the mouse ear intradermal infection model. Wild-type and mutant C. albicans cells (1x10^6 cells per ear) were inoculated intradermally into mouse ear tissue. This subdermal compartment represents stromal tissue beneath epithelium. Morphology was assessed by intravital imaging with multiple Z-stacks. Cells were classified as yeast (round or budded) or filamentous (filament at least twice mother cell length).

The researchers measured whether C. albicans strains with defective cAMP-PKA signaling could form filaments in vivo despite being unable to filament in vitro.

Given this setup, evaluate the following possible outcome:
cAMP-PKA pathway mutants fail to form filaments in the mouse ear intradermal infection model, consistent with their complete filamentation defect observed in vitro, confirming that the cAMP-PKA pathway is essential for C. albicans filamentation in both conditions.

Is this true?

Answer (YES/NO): NO